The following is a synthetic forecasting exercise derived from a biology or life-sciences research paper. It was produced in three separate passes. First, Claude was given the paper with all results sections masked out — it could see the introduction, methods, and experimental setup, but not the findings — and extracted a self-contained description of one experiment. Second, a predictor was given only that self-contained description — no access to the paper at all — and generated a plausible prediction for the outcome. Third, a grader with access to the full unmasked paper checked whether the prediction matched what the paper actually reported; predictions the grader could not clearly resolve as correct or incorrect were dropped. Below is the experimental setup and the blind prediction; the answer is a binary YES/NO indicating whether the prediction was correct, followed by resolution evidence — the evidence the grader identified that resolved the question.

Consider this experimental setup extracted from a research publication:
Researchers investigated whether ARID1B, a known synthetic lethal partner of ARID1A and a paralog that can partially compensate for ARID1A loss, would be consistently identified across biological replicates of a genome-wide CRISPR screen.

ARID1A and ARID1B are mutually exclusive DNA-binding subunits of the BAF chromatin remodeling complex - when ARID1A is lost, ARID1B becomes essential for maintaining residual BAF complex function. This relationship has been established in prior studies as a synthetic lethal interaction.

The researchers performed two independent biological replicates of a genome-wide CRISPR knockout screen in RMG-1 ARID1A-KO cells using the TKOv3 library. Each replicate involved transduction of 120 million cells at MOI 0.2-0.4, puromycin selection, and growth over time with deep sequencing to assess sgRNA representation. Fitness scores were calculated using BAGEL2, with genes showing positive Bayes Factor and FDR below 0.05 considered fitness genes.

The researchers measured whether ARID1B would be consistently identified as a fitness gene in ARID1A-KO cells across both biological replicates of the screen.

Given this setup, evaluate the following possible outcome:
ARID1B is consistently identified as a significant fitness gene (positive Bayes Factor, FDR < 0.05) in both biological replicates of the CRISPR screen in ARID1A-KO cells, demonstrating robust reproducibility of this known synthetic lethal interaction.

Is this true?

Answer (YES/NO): NO